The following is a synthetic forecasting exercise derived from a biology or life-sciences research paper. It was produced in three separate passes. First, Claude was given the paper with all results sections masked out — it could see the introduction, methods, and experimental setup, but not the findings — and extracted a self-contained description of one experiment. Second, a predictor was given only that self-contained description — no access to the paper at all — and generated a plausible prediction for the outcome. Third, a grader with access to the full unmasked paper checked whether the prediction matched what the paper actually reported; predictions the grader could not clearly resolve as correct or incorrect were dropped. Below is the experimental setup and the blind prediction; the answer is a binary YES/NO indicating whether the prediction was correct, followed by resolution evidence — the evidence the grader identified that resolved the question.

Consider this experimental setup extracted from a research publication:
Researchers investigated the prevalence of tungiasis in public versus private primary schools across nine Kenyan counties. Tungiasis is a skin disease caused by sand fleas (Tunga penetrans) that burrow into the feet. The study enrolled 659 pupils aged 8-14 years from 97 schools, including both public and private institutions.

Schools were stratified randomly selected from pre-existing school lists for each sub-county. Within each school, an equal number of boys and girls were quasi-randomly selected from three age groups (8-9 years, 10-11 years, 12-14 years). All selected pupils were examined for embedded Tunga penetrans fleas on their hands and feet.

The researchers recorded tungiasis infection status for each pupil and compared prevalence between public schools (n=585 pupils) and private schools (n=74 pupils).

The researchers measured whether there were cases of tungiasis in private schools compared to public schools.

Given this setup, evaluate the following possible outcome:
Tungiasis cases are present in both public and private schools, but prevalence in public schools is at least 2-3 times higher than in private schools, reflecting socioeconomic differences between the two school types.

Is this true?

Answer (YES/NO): NO